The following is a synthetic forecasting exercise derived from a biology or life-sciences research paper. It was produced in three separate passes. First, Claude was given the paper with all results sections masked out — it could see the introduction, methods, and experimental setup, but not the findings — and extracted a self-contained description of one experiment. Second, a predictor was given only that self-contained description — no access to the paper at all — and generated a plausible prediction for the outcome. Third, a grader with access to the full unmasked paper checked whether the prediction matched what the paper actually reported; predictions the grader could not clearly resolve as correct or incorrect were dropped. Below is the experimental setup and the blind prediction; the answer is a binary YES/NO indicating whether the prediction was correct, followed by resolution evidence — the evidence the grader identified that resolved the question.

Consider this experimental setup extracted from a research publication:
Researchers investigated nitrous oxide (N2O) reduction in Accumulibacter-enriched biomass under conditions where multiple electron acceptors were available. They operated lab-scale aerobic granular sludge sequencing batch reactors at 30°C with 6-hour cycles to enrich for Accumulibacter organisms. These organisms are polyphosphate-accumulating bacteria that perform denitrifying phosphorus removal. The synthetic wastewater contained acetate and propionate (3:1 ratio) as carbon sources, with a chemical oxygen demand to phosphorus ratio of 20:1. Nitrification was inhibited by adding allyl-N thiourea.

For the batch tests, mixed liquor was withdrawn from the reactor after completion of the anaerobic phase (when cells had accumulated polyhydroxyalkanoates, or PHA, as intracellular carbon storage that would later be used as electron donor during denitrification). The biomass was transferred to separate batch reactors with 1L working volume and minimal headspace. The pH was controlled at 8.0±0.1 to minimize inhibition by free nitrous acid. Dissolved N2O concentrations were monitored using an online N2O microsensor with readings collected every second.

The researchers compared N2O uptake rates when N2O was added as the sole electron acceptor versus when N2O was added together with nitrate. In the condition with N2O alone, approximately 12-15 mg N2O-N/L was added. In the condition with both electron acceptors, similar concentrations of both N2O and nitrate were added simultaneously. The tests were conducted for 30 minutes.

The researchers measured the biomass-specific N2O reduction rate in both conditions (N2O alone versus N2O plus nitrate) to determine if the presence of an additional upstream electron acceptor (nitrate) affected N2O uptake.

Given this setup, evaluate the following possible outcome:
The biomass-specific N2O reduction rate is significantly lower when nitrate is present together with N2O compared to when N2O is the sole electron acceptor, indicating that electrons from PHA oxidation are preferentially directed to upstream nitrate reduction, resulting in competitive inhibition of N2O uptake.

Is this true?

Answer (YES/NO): NO